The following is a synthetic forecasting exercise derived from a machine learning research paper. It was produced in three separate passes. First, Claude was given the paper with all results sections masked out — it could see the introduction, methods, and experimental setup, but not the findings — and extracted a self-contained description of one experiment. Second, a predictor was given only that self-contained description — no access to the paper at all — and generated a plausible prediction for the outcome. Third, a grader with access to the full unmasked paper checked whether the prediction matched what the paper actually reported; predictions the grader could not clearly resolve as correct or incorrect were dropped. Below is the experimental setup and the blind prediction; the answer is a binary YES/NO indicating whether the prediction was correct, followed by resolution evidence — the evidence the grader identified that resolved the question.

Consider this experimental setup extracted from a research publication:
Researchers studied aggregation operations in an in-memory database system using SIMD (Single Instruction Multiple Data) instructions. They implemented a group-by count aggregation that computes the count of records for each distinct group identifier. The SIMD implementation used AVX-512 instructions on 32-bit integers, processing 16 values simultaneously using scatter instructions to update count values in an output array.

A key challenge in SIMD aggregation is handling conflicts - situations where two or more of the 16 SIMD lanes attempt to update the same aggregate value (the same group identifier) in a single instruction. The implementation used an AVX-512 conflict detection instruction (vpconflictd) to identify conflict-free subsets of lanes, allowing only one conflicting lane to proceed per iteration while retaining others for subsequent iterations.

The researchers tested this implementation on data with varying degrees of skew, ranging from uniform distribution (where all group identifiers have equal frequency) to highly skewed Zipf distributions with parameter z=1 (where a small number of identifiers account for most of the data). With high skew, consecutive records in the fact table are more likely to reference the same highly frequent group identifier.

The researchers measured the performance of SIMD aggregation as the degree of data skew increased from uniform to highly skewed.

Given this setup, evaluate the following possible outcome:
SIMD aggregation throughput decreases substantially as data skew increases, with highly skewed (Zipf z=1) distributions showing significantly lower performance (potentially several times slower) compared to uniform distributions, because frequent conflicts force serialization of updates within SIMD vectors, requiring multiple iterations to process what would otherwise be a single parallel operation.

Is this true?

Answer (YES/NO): YES